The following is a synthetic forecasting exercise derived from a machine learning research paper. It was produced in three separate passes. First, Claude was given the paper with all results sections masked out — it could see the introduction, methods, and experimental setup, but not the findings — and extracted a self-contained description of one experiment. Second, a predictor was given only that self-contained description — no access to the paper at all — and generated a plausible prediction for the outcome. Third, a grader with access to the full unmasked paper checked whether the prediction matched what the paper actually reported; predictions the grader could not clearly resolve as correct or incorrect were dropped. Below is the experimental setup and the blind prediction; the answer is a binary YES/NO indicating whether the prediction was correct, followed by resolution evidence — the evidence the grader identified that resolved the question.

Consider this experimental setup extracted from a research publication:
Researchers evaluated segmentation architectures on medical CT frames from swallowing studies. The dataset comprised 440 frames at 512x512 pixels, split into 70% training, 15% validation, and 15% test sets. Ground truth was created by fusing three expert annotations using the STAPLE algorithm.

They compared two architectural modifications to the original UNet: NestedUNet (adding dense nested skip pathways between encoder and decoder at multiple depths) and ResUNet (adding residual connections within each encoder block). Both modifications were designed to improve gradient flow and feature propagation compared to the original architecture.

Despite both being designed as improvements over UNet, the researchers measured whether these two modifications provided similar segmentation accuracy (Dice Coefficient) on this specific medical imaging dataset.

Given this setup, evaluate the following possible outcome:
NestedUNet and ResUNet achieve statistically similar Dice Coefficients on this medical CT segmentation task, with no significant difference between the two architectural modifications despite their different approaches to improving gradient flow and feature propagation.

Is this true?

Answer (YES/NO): NO